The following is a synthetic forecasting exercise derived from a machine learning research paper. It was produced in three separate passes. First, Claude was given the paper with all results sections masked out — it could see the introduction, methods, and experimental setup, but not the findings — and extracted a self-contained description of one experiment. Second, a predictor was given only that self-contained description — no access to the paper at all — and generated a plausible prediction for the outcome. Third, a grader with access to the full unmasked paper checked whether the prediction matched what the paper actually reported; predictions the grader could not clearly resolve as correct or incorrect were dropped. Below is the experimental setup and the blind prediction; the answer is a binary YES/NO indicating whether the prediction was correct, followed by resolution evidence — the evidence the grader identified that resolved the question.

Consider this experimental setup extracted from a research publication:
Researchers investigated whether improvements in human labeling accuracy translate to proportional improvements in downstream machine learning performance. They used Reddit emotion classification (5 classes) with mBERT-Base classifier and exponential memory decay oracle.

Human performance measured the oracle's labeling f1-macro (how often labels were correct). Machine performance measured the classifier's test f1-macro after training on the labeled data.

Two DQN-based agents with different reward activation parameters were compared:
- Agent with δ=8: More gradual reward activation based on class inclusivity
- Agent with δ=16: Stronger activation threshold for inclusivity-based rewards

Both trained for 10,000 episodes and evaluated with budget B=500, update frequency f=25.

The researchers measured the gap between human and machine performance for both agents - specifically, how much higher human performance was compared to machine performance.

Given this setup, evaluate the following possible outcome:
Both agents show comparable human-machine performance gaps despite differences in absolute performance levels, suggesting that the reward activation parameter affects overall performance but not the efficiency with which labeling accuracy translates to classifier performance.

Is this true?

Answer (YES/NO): YES